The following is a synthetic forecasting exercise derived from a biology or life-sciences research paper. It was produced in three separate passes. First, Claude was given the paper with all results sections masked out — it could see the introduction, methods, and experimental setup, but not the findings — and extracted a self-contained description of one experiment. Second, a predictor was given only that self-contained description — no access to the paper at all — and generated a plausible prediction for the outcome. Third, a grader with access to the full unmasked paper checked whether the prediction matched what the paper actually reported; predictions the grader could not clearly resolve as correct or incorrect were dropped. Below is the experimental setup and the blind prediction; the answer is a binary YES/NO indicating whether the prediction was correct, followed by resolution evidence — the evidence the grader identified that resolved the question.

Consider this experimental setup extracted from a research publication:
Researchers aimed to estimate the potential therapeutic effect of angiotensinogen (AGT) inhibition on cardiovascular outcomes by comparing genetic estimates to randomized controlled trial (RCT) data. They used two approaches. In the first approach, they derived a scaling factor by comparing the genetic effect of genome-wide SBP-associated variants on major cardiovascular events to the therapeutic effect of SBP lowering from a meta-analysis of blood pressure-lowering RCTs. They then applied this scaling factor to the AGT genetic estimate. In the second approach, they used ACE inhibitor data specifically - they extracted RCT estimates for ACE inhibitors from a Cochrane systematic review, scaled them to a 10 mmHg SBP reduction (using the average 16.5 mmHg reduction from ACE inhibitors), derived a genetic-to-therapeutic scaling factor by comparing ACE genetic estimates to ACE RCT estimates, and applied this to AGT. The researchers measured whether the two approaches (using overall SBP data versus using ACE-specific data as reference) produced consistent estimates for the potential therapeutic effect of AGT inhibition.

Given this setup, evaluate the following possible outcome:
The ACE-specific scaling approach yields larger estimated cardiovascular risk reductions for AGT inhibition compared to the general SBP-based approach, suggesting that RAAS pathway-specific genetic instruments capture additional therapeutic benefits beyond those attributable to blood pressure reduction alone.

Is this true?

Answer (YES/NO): NO